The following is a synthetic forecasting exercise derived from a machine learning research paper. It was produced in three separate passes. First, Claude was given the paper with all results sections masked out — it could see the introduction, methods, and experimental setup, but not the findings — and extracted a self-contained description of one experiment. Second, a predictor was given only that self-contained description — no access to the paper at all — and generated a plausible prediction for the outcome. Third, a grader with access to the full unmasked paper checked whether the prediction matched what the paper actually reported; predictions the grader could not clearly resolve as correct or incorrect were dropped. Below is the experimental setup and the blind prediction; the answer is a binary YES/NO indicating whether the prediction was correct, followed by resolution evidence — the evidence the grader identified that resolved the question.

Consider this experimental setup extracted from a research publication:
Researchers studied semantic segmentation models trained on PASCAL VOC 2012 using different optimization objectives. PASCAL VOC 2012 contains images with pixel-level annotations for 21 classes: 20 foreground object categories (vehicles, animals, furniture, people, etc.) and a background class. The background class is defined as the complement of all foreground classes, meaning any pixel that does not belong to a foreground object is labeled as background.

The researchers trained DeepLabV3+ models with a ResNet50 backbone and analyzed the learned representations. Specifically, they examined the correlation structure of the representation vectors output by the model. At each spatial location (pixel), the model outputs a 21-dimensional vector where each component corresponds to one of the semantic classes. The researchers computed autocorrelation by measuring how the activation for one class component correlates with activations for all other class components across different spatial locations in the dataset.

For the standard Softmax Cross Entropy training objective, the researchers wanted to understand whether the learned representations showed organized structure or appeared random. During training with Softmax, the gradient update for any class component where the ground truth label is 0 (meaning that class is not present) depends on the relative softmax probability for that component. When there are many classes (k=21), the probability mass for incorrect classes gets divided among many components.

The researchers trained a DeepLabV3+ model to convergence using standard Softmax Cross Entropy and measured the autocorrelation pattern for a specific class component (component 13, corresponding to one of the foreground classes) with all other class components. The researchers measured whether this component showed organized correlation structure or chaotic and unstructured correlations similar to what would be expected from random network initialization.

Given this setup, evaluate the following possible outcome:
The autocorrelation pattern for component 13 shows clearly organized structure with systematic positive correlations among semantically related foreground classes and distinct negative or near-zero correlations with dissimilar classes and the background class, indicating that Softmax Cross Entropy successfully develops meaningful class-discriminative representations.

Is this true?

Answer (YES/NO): NO